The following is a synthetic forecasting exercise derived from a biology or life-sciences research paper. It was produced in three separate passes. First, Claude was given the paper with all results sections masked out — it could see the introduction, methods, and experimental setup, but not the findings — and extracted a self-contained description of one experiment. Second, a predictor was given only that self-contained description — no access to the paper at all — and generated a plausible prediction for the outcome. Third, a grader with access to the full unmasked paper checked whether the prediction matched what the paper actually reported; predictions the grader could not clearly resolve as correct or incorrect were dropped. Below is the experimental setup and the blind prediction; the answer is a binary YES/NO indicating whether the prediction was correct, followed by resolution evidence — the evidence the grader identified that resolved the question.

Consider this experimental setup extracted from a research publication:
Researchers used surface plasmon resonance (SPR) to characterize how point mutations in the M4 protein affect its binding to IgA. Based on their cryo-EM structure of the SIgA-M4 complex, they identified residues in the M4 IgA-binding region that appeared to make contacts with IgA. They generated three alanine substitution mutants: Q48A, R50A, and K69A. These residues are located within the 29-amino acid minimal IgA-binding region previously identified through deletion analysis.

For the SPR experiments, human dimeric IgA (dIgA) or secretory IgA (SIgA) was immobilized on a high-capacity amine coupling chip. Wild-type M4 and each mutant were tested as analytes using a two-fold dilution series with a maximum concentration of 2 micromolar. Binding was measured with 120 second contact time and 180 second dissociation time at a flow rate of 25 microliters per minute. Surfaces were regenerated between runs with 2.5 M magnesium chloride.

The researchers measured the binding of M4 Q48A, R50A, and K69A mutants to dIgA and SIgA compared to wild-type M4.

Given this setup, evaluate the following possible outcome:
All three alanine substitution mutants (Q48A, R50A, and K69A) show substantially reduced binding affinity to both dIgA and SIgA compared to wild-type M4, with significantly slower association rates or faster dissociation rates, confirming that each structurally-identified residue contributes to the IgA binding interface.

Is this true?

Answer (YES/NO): NO